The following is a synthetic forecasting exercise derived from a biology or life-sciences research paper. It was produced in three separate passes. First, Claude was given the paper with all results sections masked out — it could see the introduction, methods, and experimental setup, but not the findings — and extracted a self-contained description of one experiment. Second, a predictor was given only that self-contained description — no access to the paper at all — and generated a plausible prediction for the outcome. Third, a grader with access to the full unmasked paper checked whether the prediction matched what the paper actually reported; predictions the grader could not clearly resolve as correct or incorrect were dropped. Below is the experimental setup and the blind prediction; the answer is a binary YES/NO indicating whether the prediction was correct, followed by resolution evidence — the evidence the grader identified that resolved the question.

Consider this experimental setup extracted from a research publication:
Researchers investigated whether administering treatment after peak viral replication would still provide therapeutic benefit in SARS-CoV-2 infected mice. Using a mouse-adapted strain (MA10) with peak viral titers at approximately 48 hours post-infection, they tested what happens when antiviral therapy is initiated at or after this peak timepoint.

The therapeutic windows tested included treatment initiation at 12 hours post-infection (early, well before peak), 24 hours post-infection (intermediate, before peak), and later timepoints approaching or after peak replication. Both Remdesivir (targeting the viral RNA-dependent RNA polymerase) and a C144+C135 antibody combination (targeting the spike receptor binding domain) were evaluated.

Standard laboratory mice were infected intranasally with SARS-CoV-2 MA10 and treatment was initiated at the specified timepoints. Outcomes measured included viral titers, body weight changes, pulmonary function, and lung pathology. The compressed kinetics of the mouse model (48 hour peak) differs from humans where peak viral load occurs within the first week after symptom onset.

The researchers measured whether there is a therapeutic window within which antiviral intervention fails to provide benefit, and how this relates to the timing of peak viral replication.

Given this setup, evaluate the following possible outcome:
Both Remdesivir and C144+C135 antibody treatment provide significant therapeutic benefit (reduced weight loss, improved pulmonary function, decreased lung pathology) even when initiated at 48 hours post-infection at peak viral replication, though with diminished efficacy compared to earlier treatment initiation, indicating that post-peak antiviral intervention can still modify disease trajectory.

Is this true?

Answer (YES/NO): NO